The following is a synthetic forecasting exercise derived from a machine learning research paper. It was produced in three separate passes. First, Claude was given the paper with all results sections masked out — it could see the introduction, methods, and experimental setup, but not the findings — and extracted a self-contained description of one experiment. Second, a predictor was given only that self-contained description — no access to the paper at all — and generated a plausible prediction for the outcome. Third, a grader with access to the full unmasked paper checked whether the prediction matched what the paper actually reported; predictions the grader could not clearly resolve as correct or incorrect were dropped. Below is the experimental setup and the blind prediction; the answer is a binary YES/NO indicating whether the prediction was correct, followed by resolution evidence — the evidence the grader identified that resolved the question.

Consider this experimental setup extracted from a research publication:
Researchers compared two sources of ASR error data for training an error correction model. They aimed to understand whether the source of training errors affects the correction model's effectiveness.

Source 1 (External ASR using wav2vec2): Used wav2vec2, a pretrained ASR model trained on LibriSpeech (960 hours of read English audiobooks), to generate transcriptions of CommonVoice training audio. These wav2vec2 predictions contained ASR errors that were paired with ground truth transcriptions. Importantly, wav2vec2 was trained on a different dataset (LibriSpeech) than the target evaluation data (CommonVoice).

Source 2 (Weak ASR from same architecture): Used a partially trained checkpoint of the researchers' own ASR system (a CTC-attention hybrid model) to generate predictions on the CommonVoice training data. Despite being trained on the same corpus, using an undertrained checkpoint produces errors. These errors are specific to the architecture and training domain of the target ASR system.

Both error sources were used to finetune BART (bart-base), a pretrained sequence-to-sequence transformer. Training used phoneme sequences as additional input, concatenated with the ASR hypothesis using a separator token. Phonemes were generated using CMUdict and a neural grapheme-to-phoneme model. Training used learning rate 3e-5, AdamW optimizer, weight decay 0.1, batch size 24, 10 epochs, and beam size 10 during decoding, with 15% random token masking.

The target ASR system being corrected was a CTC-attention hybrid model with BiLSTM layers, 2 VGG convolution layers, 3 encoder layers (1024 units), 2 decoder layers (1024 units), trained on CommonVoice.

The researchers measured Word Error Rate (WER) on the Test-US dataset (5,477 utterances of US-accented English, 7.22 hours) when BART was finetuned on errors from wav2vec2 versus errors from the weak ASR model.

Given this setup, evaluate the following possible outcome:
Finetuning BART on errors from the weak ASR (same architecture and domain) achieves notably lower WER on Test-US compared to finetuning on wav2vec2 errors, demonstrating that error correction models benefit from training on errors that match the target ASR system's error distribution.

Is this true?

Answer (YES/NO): YES